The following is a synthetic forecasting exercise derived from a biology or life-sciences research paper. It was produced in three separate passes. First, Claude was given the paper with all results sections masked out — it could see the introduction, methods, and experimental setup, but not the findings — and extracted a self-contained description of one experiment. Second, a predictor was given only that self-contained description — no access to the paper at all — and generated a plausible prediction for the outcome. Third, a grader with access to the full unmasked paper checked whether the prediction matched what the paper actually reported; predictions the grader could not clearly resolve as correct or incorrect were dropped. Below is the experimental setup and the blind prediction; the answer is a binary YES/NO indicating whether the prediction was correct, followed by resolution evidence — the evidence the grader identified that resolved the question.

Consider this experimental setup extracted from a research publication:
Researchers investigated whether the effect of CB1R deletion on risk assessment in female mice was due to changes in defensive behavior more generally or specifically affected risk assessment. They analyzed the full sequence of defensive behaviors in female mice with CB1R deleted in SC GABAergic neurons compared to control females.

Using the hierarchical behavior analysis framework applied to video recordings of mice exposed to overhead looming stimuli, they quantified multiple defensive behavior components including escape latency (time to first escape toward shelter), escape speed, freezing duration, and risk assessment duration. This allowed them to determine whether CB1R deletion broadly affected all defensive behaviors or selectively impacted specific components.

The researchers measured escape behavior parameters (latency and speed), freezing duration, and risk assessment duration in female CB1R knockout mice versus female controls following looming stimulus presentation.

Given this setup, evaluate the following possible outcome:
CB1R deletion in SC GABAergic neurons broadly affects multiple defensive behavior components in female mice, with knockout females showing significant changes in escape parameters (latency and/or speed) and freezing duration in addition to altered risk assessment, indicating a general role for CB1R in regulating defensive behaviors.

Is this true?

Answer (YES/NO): NO